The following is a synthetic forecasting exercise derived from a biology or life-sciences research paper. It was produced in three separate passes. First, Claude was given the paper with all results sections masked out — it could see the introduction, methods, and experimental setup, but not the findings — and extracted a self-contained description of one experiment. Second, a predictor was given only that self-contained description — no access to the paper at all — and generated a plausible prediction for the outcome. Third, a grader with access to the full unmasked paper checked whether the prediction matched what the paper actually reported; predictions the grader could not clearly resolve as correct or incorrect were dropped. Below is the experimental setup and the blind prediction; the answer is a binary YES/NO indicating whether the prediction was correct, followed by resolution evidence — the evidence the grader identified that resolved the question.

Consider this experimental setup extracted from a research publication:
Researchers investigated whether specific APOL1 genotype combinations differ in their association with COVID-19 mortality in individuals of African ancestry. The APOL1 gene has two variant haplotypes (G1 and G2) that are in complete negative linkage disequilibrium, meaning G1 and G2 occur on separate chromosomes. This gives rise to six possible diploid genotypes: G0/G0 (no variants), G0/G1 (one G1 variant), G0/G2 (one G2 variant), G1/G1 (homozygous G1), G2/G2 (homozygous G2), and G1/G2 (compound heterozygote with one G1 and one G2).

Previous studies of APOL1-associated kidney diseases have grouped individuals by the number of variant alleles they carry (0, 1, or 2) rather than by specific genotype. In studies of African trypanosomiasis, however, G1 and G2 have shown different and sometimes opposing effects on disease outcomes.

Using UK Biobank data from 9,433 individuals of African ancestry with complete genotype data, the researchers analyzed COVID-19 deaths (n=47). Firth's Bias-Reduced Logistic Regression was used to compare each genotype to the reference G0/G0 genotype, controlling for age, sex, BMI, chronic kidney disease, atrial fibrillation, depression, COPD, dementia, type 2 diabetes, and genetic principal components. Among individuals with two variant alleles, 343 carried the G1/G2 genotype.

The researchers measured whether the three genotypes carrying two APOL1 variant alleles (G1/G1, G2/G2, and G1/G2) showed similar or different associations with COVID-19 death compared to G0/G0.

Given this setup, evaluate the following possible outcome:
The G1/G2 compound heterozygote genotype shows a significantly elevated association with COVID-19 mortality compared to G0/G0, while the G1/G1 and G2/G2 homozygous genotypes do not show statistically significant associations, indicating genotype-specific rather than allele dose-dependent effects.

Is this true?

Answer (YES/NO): YES